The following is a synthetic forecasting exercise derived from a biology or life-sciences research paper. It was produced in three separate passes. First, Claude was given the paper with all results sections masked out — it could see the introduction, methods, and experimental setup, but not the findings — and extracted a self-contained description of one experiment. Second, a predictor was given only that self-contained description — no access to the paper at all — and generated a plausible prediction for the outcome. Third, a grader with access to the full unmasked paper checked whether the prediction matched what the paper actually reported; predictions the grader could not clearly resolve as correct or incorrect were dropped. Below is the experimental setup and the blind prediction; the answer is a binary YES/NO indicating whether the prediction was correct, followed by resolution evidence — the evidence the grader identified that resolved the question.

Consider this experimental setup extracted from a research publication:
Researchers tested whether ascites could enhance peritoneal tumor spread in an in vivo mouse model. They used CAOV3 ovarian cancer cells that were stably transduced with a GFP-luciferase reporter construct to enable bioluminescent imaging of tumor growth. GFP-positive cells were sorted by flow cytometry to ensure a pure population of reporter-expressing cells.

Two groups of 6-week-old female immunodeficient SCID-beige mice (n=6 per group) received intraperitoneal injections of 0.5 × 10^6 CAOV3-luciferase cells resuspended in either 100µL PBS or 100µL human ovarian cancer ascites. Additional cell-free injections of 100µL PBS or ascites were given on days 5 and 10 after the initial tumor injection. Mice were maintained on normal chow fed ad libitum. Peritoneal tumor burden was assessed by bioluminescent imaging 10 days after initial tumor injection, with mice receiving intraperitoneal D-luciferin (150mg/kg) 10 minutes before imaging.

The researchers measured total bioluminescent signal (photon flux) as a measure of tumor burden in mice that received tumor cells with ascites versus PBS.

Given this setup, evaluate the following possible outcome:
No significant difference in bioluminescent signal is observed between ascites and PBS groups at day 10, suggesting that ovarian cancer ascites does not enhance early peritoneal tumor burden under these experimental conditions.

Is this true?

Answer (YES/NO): NO